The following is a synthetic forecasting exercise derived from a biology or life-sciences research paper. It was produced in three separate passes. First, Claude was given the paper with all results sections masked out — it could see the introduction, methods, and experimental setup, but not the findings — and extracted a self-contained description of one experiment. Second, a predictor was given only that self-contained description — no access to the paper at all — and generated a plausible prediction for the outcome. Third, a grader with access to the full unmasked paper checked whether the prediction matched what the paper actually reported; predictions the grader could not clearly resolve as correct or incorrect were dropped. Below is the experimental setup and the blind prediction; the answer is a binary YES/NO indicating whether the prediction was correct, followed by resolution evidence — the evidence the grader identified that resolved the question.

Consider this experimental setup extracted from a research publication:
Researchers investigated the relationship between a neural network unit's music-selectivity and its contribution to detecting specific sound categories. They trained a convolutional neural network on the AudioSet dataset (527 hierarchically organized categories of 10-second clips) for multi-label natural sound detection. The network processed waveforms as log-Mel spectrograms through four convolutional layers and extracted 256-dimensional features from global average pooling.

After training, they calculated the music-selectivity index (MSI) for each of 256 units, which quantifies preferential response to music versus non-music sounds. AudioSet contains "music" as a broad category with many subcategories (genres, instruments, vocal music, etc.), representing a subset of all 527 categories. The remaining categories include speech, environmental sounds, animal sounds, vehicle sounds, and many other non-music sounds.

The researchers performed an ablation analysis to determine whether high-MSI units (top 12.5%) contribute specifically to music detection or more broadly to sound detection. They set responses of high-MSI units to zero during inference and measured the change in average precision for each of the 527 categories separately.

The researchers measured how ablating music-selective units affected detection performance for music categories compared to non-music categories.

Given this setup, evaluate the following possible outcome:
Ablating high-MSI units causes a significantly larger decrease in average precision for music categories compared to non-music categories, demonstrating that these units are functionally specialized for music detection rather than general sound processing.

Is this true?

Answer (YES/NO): NO